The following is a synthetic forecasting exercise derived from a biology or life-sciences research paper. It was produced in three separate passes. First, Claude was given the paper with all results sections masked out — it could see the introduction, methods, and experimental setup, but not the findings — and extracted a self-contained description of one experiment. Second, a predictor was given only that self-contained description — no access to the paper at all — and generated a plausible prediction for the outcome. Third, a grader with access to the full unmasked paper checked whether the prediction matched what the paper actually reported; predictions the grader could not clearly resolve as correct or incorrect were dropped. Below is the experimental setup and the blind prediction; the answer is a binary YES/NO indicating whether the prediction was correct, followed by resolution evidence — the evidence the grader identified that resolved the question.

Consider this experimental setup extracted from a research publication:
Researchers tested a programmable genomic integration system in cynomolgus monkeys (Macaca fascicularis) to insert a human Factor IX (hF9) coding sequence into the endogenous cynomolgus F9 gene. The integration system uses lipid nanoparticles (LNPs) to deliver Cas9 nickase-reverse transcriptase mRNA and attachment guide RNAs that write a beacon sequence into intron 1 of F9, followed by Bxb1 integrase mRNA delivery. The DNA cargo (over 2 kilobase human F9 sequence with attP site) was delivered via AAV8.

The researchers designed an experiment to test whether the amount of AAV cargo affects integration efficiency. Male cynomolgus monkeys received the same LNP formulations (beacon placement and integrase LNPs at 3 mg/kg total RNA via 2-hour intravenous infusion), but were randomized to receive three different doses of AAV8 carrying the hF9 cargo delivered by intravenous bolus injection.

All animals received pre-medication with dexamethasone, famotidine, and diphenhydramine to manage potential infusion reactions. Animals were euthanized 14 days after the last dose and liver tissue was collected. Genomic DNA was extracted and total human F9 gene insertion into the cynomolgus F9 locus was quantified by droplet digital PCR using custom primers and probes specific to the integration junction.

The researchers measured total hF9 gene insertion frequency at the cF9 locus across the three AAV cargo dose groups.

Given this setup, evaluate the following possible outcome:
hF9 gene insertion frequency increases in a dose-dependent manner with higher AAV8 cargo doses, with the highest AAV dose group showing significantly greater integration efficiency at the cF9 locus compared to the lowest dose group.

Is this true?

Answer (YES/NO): NO